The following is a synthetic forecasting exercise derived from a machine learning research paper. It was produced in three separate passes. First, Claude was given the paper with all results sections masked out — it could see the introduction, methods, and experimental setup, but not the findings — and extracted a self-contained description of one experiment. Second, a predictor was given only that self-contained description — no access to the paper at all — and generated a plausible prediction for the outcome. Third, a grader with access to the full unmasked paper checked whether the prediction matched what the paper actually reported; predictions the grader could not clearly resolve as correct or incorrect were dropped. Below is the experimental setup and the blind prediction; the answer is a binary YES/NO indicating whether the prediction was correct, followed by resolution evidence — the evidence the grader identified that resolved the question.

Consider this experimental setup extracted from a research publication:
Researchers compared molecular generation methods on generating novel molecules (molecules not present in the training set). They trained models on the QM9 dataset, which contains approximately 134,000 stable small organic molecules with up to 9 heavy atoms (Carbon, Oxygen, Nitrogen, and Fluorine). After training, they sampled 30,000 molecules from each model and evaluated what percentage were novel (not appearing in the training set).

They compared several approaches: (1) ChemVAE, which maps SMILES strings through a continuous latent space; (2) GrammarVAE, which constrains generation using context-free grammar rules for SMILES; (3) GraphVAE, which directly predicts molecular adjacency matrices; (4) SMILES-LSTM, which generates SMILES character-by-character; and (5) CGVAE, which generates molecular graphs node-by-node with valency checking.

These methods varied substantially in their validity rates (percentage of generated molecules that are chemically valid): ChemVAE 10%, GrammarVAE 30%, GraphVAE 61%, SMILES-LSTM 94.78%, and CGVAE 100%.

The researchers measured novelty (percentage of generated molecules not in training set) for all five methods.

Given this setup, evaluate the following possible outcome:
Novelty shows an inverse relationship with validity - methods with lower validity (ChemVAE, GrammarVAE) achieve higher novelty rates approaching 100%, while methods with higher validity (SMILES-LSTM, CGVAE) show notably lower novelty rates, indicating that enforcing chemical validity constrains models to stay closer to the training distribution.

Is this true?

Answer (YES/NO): NO